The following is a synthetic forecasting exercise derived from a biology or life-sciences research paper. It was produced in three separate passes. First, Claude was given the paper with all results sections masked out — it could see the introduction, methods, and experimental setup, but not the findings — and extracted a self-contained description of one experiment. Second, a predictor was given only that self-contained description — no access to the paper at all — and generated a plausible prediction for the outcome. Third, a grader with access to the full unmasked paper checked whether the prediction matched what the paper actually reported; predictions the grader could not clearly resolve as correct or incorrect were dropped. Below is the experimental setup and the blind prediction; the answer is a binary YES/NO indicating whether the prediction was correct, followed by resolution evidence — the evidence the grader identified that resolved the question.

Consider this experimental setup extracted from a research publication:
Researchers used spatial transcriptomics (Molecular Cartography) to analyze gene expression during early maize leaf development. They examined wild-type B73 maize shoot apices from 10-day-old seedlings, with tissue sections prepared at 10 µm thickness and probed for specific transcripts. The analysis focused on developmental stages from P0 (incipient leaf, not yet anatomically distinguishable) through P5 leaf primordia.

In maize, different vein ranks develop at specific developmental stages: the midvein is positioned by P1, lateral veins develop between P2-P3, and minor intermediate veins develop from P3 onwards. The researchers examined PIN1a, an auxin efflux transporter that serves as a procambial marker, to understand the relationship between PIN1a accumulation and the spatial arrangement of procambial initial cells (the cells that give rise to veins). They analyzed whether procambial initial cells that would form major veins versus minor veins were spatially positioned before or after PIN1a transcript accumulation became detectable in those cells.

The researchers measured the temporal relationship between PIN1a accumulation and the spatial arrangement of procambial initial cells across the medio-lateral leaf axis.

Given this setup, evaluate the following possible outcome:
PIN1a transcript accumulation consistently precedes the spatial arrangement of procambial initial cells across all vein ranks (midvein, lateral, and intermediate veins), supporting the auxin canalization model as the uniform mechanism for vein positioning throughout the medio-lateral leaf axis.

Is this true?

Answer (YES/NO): NO